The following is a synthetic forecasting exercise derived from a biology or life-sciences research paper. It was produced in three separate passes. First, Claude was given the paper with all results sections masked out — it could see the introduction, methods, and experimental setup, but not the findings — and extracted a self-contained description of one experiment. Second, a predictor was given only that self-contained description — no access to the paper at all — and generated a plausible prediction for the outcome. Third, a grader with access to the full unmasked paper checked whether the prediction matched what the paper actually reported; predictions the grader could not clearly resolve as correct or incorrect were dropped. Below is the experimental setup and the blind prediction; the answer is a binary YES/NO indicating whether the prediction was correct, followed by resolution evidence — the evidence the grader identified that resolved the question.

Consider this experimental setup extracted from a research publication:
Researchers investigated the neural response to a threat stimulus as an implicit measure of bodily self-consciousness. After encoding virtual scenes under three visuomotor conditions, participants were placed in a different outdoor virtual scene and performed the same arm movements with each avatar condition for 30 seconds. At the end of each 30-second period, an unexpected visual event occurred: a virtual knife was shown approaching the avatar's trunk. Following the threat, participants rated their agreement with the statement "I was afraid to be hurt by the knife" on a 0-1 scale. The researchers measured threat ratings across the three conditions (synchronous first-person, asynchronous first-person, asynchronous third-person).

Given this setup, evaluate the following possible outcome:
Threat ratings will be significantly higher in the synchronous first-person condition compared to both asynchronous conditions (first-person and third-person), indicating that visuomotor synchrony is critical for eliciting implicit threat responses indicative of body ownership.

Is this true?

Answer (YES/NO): NO